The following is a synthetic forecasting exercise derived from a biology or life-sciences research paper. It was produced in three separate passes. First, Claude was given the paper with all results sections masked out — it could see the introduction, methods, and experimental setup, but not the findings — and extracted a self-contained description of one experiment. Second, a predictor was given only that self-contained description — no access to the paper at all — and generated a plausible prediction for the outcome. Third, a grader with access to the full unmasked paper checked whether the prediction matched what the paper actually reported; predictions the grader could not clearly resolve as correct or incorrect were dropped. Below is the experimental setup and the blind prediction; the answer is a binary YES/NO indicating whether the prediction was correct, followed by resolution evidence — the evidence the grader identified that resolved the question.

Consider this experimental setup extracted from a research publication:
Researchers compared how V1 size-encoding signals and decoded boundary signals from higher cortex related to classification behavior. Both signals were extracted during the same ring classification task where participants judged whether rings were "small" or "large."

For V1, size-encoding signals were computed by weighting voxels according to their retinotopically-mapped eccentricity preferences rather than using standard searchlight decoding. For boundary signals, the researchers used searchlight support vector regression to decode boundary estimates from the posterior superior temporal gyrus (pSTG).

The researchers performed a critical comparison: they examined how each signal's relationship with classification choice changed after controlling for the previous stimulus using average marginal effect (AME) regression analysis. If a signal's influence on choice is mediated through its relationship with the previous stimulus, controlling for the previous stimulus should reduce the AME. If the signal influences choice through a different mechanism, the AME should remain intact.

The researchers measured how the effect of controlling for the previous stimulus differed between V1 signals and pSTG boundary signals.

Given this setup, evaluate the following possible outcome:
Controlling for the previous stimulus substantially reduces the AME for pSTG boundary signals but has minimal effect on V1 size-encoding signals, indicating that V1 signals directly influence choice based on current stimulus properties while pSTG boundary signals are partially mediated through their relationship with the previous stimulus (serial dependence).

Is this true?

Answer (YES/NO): YES